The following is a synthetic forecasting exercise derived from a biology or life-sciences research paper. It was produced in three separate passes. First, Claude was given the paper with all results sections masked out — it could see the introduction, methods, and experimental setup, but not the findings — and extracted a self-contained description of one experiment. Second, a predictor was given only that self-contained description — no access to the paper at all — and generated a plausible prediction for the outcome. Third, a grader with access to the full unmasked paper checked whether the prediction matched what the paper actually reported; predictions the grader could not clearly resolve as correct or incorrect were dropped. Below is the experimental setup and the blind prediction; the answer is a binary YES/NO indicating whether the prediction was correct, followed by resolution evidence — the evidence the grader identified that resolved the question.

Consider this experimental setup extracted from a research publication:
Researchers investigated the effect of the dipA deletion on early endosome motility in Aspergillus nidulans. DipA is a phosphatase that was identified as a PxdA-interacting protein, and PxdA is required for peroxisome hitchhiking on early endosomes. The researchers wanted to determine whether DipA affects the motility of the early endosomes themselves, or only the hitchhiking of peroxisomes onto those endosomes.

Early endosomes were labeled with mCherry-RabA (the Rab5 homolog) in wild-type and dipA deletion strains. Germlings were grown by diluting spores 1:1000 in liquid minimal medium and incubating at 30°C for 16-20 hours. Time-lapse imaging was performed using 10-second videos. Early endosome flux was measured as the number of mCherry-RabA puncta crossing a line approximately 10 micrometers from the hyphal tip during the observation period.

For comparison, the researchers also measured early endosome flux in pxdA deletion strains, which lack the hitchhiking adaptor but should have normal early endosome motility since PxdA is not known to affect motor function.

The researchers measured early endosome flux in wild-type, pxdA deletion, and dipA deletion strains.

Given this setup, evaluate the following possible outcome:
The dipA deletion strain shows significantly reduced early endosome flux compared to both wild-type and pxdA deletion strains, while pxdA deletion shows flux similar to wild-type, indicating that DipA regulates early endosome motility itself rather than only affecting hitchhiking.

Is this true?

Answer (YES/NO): NO